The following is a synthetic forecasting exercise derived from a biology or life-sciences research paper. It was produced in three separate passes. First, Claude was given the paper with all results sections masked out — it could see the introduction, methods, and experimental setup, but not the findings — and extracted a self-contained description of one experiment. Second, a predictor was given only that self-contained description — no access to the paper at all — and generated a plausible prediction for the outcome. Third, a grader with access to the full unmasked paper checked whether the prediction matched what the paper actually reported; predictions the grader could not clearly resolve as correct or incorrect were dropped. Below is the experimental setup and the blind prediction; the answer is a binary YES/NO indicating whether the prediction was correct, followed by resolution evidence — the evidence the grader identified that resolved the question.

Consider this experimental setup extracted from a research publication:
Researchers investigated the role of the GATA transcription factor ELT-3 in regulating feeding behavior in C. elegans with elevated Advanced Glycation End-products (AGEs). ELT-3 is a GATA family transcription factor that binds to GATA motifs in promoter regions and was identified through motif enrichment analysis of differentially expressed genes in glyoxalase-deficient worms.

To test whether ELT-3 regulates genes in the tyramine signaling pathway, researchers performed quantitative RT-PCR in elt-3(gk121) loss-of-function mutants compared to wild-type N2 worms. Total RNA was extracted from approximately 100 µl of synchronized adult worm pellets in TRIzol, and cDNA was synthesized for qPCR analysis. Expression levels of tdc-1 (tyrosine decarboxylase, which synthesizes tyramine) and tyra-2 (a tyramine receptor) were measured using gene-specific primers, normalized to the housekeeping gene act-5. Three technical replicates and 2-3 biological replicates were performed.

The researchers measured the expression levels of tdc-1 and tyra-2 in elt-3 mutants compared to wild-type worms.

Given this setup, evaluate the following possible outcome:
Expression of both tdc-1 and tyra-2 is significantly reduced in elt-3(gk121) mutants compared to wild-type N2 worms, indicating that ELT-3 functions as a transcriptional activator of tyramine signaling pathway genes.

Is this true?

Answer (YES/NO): YES